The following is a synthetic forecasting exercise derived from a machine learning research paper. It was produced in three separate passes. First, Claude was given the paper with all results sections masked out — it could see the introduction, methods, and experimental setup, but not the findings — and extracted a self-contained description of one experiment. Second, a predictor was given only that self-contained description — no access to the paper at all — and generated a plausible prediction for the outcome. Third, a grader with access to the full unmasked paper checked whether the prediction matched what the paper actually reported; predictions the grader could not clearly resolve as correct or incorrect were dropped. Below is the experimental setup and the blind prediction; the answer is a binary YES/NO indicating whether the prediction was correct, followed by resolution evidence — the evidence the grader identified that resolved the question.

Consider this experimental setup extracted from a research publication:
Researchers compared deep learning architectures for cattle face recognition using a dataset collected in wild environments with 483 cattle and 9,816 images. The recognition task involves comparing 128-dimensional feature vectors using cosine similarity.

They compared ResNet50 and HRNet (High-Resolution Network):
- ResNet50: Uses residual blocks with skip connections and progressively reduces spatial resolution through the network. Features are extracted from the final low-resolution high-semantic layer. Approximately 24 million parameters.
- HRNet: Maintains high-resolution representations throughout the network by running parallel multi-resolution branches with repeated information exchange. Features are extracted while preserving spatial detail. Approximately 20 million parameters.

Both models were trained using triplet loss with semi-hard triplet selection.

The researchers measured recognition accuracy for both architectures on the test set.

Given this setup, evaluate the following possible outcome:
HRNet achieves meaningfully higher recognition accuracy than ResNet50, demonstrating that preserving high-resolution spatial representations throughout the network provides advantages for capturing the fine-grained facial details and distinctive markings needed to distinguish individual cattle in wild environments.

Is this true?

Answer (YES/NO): NO